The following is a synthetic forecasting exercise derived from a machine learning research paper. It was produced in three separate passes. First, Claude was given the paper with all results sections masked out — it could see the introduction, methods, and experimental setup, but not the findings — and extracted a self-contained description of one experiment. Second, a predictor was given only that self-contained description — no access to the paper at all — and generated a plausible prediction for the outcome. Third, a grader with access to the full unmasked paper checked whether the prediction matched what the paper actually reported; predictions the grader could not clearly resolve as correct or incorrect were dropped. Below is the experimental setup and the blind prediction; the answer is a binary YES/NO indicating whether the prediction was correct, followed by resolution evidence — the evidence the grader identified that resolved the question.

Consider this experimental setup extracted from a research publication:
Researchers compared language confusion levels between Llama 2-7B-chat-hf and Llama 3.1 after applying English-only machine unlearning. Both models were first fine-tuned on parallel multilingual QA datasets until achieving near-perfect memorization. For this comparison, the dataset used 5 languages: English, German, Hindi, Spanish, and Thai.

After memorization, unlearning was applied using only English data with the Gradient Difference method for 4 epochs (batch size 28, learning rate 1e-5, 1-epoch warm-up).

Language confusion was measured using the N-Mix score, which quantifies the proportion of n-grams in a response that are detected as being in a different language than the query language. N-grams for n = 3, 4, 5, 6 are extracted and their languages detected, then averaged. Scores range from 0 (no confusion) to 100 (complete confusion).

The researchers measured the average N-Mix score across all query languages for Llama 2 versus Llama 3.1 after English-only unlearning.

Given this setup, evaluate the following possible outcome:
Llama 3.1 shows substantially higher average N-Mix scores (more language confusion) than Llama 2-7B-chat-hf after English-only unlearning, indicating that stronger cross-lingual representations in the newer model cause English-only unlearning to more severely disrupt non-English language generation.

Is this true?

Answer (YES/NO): YES